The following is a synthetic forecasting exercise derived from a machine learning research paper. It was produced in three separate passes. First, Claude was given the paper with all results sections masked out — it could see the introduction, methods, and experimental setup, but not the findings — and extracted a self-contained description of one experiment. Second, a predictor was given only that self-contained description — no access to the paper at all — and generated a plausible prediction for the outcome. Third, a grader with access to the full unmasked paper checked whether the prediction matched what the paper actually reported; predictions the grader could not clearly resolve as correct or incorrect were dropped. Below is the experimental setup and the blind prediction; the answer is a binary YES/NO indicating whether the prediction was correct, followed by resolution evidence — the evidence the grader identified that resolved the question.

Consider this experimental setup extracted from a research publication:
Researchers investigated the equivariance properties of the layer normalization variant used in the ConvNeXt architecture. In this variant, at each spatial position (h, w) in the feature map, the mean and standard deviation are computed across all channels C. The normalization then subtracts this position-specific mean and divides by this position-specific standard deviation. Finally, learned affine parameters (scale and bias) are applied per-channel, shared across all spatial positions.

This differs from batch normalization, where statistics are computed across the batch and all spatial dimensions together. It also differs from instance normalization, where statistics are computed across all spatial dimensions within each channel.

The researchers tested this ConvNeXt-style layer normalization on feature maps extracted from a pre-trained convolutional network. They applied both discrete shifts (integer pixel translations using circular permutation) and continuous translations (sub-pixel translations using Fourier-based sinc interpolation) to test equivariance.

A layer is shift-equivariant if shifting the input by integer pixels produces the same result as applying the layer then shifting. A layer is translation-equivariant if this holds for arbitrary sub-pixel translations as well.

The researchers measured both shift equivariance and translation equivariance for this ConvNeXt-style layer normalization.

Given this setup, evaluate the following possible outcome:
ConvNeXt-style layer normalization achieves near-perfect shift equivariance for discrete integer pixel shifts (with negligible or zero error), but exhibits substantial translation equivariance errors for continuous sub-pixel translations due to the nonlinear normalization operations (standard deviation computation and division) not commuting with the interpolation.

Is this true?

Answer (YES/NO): YES